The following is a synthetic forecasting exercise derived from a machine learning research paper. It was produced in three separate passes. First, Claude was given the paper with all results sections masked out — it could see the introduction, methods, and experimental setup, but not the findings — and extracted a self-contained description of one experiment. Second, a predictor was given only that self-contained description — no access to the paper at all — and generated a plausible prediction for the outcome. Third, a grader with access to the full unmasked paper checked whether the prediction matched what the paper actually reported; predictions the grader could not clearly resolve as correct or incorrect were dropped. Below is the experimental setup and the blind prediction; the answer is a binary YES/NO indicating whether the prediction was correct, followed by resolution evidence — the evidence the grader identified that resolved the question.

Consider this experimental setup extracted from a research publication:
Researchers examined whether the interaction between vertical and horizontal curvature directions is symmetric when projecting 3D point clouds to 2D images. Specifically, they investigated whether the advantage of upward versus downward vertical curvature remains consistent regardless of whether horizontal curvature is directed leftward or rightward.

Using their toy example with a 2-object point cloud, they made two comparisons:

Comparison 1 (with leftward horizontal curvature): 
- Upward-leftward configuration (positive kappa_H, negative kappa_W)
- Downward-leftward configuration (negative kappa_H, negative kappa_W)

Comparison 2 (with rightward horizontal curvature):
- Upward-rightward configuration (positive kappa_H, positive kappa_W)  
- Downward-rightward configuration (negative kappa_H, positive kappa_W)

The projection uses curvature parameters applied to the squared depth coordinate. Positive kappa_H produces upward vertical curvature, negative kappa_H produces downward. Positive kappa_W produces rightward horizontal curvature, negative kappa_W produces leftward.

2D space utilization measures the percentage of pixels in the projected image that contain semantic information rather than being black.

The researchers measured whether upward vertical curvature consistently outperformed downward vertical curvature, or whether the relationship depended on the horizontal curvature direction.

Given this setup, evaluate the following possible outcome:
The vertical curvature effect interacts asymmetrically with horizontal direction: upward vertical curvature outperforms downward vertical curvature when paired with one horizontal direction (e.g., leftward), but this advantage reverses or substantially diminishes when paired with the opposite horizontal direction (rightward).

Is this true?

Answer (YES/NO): YES